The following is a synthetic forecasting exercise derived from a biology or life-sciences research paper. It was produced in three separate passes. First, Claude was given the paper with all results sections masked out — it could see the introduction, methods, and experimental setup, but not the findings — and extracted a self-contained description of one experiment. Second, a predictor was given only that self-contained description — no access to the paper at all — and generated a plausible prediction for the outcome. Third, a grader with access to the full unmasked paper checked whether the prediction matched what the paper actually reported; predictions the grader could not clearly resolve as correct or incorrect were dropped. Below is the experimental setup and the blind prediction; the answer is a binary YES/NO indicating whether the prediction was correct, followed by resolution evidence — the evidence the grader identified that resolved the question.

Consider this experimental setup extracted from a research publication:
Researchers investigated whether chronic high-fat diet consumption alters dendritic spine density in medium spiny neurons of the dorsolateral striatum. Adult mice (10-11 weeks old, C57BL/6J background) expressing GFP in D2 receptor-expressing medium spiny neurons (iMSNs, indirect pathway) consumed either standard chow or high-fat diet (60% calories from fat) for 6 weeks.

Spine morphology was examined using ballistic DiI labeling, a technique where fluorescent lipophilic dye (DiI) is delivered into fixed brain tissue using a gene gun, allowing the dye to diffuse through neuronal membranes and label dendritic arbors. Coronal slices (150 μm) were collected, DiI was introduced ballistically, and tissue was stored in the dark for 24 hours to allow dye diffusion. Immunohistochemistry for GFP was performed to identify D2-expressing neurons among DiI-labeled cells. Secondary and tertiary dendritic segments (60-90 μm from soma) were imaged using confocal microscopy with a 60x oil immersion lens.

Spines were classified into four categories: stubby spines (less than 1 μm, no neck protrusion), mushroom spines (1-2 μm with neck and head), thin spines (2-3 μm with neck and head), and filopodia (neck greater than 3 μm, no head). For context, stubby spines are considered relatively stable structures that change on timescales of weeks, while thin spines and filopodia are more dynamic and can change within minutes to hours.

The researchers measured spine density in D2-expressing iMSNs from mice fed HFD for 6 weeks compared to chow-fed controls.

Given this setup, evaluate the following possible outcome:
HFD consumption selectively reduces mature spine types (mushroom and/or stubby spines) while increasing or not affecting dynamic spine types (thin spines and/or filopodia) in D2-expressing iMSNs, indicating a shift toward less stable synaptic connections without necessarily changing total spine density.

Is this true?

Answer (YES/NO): NO